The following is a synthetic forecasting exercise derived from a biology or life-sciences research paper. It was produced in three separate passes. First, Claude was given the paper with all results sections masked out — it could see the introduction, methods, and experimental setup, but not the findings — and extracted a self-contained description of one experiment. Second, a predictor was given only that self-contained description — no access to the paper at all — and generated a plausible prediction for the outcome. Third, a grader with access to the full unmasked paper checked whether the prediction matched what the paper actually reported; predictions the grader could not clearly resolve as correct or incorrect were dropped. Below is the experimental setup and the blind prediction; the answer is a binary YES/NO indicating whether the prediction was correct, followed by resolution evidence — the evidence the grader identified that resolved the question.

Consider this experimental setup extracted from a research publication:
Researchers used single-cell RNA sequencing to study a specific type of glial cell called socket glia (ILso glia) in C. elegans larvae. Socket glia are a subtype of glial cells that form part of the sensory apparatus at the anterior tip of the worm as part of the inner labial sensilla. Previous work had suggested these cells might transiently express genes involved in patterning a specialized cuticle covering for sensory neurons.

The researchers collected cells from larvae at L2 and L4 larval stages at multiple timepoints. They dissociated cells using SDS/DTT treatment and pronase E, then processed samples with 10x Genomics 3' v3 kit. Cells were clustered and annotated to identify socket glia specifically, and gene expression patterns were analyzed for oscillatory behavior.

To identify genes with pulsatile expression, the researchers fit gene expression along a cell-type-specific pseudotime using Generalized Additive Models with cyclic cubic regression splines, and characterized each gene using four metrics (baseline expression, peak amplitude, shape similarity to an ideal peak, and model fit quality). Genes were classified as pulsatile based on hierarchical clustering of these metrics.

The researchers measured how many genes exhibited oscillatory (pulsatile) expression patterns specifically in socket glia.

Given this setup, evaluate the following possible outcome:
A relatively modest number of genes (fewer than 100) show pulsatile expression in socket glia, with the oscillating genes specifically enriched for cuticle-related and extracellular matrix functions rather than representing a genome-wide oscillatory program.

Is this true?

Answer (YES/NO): NO